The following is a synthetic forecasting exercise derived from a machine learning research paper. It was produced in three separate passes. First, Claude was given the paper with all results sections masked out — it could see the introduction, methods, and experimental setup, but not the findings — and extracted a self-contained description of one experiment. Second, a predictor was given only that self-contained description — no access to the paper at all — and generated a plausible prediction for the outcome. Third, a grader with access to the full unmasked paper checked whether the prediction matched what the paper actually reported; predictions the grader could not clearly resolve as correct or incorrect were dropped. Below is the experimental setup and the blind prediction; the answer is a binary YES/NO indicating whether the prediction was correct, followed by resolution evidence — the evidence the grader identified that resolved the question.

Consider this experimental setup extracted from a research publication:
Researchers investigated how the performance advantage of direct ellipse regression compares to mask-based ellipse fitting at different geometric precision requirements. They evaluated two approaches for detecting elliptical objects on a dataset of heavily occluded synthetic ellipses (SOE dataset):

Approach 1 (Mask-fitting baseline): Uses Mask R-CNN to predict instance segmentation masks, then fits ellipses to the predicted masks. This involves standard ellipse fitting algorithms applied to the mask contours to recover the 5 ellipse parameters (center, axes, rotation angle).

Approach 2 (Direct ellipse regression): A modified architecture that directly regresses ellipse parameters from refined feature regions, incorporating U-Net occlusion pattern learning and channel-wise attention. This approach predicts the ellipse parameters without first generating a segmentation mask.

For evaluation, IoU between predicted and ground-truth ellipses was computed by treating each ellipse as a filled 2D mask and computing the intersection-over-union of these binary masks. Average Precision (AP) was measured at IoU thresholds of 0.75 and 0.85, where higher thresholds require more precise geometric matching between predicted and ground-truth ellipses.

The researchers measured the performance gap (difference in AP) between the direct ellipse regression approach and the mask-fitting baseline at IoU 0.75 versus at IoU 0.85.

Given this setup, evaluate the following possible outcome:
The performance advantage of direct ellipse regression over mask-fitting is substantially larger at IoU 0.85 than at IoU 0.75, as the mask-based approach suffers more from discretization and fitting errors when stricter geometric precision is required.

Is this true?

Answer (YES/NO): YES